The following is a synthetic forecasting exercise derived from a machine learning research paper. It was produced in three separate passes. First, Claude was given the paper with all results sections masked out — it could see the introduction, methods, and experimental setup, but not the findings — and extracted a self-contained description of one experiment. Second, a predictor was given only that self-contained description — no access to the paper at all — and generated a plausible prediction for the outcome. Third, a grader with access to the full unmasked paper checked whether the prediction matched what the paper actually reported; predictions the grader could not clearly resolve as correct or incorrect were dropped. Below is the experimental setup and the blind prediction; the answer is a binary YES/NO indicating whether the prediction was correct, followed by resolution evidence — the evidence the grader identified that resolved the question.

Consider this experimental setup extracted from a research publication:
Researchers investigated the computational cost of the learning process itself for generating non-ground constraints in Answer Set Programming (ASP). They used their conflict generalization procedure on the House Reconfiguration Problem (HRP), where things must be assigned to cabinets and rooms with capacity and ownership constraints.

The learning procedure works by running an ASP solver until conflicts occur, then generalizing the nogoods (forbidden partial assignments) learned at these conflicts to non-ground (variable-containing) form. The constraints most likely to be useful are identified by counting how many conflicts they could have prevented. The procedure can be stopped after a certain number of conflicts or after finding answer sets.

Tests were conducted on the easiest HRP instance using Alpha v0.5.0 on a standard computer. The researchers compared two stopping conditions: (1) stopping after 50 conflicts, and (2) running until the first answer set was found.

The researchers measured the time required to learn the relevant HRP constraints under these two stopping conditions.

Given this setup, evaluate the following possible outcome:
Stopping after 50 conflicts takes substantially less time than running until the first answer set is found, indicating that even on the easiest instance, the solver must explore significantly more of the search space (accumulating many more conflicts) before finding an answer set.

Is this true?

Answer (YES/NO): YES